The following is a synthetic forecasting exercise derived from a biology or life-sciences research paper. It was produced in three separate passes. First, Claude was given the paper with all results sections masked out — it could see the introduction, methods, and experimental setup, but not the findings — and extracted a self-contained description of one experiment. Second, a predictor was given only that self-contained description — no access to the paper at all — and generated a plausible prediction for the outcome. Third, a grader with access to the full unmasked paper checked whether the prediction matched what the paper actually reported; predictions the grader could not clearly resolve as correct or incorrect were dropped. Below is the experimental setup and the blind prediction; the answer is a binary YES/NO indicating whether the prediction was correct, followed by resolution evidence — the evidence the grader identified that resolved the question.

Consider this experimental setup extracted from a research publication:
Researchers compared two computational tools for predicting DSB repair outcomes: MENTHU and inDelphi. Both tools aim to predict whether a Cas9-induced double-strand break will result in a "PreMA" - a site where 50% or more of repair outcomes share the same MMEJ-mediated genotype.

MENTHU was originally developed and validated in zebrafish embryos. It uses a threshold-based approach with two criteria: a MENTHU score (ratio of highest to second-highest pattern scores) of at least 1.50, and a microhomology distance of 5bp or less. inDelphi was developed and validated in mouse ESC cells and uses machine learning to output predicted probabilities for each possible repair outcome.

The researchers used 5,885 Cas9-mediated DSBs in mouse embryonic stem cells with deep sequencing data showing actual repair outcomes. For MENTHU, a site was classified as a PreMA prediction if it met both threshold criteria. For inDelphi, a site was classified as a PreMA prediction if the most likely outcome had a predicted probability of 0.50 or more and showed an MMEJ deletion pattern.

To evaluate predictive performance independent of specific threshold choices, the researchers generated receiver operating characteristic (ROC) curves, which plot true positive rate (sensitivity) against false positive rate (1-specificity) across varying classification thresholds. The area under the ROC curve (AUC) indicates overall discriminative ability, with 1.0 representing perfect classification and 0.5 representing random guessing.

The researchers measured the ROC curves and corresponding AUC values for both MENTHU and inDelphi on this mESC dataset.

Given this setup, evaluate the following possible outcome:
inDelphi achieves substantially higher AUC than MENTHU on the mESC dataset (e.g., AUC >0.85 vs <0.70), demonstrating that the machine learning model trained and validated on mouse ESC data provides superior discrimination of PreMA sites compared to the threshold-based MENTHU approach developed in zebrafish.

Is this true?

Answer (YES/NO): NO